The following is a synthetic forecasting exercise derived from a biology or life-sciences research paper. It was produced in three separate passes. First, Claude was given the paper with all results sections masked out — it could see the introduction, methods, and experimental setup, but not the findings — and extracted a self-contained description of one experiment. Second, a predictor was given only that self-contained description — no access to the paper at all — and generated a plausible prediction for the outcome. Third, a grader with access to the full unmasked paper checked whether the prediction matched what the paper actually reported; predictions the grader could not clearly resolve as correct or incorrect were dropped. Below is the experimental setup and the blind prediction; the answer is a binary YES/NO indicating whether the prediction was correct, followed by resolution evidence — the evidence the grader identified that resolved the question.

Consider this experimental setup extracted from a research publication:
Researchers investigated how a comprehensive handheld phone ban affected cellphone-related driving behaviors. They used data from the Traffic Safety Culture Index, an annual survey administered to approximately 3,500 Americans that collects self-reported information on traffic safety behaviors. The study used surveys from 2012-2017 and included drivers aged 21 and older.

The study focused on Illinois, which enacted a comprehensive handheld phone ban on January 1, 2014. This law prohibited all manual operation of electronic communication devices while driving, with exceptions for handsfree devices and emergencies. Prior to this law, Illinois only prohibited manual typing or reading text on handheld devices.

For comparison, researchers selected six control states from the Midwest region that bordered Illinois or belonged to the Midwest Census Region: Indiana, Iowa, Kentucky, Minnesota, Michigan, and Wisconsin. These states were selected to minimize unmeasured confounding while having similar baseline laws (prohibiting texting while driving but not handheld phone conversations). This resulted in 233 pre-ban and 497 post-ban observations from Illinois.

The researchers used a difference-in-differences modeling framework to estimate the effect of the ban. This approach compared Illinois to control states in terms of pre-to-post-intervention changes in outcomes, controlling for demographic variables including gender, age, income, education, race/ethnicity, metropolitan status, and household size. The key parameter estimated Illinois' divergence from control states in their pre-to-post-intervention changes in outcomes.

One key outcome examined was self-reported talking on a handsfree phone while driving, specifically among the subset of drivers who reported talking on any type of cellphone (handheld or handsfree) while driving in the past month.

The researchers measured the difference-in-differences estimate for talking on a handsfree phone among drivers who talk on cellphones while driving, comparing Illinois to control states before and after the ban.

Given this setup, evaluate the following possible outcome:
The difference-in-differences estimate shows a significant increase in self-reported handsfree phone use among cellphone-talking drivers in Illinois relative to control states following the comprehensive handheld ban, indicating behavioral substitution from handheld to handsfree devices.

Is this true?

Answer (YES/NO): YES